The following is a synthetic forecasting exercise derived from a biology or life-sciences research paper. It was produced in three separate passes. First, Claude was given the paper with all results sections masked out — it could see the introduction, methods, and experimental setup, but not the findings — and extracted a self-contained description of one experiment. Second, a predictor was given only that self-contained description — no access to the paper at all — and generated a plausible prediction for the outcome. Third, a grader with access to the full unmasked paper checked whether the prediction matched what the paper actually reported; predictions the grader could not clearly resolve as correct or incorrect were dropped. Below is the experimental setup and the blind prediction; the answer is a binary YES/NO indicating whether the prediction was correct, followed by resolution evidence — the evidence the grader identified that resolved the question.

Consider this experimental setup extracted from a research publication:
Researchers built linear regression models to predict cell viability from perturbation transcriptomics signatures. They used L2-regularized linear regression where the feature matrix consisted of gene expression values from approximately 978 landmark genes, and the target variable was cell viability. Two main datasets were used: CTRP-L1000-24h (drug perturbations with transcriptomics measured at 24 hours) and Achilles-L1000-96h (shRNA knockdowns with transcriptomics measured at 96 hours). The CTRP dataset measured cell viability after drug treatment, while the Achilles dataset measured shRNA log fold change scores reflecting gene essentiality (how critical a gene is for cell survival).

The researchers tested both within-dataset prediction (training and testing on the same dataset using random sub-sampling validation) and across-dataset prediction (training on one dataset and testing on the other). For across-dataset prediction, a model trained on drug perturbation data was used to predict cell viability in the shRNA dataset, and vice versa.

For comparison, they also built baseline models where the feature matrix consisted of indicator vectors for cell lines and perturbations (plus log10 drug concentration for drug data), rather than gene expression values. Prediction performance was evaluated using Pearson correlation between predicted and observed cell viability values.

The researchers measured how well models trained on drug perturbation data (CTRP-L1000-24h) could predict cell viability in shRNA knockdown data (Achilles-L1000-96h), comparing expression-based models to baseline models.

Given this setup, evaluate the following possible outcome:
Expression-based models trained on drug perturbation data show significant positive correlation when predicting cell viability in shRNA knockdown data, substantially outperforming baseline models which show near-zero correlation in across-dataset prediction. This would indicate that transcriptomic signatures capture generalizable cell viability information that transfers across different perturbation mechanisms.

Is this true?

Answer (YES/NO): YES